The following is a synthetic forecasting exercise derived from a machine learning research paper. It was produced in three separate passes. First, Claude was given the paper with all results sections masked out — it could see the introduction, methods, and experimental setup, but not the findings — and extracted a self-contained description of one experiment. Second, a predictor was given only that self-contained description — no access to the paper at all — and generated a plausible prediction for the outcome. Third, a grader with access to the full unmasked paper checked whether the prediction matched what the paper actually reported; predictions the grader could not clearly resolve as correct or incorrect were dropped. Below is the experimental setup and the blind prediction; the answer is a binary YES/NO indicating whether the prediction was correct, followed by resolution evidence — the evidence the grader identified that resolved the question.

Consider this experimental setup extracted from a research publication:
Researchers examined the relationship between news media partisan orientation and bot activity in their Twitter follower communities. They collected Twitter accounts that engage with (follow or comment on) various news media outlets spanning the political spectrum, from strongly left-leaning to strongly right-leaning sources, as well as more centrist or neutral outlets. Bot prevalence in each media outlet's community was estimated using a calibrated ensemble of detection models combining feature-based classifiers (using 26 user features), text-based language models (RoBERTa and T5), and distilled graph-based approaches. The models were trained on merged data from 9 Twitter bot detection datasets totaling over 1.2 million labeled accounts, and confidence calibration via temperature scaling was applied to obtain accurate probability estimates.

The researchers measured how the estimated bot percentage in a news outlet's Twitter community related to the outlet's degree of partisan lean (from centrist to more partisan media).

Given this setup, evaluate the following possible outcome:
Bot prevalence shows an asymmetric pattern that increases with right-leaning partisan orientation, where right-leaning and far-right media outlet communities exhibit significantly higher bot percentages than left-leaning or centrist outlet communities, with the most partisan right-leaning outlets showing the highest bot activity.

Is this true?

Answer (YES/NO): NO